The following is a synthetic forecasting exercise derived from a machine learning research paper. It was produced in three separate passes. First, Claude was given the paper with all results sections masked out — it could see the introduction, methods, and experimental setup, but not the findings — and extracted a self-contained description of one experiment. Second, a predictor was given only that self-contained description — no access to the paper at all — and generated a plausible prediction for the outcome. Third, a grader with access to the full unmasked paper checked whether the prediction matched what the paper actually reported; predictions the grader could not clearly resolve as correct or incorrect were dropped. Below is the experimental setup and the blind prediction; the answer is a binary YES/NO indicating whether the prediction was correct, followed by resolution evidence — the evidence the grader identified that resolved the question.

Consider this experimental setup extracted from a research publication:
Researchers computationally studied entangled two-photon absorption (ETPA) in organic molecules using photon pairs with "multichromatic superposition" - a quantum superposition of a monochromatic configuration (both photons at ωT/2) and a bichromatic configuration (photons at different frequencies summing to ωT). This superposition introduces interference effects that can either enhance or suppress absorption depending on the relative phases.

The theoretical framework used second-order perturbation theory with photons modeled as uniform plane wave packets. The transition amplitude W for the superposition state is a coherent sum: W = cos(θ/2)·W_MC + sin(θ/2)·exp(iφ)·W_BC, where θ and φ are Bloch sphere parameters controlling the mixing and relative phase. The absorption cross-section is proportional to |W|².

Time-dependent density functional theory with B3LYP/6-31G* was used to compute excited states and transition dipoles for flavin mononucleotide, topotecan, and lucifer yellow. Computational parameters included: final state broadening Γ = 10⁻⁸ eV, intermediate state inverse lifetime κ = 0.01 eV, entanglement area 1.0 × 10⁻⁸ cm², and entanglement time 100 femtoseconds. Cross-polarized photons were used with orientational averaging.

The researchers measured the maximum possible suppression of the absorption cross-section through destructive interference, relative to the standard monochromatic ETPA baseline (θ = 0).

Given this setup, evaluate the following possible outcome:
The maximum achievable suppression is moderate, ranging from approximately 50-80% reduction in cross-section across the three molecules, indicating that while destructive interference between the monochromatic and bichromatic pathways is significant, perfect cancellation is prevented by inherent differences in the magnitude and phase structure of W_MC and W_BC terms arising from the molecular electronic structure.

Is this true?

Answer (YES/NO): NO